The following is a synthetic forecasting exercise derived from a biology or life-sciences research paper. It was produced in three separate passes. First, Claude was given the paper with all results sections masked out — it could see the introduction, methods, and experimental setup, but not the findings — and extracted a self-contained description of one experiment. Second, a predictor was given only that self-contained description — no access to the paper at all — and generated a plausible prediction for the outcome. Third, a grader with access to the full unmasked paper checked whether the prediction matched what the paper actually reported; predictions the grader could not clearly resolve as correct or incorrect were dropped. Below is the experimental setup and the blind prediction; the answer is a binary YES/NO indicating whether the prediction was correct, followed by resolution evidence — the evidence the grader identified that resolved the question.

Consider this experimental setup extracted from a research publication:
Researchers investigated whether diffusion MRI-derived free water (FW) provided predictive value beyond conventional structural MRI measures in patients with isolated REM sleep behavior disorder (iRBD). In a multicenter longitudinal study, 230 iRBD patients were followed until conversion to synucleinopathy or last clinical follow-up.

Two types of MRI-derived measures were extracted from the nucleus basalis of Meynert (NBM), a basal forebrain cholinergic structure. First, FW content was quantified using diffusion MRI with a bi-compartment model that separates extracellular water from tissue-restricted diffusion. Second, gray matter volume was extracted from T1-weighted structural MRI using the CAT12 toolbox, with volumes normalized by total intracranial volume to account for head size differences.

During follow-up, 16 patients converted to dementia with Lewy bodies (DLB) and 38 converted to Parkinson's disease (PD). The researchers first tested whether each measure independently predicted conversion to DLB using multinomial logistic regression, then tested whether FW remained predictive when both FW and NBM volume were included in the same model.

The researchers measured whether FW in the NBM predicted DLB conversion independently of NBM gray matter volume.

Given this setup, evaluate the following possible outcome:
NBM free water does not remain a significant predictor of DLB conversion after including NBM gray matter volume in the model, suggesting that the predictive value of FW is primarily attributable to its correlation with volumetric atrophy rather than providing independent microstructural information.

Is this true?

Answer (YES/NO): NO